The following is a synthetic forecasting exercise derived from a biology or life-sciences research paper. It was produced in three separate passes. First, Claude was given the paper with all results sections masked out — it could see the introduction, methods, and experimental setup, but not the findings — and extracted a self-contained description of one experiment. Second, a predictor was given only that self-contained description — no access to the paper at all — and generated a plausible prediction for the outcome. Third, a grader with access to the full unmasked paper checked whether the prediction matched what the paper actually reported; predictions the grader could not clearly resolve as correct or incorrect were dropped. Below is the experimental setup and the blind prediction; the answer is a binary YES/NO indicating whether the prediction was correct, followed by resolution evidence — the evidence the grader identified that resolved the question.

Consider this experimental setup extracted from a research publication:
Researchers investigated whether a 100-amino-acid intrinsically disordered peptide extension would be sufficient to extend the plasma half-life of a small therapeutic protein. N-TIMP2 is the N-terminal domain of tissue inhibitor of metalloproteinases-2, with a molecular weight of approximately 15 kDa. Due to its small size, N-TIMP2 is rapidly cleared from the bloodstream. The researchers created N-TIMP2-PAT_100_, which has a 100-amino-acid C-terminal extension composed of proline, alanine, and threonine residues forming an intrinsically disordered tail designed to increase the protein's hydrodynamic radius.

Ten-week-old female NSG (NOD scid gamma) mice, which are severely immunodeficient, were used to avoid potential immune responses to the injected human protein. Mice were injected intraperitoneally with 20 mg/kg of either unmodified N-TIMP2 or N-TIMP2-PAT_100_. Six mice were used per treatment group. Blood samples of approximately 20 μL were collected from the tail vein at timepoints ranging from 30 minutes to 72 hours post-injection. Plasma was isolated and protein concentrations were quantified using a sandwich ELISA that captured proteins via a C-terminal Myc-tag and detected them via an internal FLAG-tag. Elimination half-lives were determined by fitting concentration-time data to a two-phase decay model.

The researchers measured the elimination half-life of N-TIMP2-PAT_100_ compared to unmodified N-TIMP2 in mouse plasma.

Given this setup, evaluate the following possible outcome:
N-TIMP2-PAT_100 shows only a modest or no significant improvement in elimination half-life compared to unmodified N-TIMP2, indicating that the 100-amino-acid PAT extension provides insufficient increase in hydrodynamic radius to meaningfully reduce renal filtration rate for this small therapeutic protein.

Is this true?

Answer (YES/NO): YES